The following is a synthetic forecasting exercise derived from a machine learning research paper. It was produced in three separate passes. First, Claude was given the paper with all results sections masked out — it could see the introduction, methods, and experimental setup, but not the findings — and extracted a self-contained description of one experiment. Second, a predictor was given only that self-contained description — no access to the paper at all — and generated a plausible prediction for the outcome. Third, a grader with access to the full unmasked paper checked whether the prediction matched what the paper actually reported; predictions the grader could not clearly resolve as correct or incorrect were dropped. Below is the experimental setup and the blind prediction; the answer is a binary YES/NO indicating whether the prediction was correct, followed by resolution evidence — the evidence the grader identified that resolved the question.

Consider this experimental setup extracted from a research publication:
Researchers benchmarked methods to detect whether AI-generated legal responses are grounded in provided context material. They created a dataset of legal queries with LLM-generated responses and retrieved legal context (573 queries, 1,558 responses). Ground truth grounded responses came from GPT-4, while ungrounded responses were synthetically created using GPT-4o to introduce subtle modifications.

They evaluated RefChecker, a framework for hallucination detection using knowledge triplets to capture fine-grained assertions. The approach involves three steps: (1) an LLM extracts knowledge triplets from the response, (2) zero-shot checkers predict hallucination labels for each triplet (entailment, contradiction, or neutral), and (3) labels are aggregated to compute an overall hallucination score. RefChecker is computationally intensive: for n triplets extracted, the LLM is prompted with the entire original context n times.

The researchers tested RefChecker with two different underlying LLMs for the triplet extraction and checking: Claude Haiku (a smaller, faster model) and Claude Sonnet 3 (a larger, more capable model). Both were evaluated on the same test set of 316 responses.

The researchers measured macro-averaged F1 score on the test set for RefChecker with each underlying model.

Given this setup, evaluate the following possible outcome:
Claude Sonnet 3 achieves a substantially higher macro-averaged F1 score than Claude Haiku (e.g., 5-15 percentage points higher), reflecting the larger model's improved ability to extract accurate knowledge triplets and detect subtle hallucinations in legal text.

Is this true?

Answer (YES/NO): NO